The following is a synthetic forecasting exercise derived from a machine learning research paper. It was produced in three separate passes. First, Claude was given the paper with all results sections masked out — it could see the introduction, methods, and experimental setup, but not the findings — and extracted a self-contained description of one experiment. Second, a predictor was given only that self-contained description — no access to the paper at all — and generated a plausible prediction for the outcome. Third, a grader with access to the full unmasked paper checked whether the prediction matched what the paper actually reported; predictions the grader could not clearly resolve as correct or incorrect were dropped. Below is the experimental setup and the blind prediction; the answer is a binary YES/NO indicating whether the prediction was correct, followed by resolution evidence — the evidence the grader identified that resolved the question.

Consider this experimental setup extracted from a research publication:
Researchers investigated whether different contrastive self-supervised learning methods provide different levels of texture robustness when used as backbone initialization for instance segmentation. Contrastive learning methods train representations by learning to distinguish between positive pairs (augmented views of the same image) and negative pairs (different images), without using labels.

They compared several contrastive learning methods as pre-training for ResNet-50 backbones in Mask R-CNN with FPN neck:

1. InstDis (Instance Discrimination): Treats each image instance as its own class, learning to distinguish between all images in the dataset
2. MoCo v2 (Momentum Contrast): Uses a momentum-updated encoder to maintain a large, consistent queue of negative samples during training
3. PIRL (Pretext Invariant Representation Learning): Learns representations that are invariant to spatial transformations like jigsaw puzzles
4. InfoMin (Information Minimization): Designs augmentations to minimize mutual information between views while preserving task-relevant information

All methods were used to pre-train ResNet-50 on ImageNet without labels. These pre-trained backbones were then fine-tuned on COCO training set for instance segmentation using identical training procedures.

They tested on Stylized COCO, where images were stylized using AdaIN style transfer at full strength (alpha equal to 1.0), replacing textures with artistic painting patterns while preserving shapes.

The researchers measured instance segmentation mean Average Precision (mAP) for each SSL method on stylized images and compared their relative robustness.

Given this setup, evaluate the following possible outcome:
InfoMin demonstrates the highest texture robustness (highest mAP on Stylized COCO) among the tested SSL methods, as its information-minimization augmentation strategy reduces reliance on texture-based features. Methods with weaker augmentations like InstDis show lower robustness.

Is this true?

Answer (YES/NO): NO